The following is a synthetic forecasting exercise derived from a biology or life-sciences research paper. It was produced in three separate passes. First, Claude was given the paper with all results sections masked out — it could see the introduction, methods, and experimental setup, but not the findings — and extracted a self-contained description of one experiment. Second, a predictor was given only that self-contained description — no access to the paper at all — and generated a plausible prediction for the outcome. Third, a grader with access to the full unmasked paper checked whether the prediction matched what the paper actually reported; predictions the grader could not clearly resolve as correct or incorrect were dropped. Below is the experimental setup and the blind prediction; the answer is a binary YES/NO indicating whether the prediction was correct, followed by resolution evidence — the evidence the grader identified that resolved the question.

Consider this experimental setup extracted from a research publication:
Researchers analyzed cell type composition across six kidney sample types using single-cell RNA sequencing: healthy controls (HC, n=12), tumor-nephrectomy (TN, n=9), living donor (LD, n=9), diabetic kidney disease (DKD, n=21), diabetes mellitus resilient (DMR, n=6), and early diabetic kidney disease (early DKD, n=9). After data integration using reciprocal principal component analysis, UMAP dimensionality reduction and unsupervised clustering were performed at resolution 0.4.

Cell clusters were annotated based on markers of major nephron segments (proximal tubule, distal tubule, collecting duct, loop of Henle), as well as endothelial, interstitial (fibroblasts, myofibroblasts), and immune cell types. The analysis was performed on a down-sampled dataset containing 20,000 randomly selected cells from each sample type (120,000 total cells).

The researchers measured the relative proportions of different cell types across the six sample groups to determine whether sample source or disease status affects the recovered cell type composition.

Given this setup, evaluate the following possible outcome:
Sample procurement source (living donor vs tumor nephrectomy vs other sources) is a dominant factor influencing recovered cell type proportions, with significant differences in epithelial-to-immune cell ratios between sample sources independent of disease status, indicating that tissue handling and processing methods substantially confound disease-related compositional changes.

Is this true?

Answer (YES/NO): NO